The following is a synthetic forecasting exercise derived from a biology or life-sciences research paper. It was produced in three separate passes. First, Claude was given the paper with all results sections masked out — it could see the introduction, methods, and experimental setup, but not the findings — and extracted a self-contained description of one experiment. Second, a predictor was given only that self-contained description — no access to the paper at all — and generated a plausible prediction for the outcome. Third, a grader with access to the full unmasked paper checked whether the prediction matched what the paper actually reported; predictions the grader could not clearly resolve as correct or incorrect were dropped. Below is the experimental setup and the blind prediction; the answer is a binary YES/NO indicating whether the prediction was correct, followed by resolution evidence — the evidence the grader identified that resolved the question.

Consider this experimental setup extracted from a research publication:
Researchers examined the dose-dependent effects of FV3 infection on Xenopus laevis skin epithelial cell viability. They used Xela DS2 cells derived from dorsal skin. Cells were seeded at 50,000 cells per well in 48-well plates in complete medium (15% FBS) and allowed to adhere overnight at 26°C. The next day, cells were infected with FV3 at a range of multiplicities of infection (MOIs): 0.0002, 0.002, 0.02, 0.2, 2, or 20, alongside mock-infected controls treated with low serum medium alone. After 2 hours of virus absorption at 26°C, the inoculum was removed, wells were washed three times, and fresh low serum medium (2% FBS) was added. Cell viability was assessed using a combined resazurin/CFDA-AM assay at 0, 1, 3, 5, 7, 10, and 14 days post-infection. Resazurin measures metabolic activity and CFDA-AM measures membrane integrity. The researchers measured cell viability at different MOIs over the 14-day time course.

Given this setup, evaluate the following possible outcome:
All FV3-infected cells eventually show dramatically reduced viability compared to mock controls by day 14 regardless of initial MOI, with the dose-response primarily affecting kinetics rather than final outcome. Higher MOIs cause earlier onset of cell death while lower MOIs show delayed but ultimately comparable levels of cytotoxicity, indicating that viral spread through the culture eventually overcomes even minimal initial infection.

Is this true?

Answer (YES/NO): NO